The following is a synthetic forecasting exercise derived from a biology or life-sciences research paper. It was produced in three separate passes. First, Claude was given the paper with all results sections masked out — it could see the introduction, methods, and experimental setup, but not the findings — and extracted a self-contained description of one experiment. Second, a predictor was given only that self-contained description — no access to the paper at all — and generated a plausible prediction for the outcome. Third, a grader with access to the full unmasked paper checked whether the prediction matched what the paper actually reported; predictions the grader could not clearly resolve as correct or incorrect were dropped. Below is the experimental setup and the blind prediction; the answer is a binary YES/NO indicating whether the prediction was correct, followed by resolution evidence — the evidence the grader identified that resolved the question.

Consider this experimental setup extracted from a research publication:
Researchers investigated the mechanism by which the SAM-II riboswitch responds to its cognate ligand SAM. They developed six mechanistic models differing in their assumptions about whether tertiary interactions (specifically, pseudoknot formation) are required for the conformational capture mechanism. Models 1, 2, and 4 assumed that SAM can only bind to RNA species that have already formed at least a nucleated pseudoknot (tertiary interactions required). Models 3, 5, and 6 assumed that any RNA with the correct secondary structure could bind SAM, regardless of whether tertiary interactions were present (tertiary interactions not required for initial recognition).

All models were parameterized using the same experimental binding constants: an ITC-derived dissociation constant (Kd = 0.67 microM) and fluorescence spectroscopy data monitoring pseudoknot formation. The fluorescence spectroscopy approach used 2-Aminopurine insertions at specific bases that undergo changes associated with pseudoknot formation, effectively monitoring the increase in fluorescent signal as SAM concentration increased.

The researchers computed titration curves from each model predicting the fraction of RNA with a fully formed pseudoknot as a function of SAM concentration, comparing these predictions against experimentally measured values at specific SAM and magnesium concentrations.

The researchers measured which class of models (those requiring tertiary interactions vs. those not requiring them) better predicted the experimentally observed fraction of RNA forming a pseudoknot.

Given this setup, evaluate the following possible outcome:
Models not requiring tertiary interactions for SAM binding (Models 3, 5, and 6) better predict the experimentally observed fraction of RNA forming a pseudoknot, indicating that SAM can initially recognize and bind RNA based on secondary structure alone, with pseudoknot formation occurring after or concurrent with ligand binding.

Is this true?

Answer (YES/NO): NO